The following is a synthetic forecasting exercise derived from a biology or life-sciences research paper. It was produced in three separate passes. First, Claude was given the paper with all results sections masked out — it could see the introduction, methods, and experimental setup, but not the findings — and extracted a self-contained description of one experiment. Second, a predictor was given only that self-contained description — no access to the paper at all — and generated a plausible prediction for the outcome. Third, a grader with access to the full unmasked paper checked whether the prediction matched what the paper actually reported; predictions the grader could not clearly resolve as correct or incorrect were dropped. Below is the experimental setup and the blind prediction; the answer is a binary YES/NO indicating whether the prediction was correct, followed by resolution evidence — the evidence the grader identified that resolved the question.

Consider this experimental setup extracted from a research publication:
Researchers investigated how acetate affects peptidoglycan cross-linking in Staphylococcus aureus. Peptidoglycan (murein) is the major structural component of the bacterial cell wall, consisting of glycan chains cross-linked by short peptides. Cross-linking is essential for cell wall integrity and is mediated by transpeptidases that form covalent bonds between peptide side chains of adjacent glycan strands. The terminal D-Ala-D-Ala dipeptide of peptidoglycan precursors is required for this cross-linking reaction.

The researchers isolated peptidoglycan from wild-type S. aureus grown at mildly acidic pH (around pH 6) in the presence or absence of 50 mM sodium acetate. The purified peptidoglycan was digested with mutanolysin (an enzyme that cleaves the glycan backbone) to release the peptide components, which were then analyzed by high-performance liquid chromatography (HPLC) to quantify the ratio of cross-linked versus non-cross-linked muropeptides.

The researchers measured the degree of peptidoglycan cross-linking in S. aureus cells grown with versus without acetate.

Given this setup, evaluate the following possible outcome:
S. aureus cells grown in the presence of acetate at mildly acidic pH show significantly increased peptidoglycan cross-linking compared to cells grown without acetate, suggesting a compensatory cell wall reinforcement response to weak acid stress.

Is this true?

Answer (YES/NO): NO